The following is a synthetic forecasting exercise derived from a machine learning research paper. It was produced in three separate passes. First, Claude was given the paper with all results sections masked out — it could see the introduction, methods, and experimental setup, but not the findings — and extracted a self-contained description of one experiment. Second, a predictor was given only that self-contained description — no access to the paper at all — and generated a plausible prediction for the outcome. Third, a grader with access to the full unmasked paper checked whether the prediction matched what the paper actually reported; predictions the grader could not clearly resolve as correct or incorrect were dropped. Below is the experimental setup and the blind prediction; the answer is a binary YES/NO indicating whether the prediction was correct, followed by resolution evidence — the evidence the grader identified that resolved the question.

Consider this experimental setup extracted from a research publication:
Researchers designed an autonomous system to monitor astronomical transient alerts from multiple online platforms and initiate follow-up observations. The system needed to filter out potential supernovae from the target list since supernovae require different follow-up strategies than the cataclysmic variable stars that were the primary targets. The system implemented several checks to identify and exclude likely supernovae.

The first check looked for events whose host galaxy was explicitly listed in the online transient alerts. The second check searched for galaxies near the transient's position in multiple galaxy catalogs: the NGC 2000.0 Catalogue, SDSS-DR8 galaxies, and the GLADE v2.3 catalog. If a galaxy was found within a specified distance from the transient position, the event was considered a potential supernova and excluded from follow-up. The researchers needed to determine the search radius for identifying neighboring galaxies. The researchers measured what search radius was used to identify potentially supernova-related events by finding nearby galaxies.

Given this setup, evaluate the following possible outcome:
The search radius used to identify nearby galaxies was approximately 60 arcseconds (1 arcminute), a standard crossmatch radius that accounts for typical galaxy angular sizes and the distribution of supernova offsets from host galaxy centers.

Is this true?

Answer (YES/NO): NO